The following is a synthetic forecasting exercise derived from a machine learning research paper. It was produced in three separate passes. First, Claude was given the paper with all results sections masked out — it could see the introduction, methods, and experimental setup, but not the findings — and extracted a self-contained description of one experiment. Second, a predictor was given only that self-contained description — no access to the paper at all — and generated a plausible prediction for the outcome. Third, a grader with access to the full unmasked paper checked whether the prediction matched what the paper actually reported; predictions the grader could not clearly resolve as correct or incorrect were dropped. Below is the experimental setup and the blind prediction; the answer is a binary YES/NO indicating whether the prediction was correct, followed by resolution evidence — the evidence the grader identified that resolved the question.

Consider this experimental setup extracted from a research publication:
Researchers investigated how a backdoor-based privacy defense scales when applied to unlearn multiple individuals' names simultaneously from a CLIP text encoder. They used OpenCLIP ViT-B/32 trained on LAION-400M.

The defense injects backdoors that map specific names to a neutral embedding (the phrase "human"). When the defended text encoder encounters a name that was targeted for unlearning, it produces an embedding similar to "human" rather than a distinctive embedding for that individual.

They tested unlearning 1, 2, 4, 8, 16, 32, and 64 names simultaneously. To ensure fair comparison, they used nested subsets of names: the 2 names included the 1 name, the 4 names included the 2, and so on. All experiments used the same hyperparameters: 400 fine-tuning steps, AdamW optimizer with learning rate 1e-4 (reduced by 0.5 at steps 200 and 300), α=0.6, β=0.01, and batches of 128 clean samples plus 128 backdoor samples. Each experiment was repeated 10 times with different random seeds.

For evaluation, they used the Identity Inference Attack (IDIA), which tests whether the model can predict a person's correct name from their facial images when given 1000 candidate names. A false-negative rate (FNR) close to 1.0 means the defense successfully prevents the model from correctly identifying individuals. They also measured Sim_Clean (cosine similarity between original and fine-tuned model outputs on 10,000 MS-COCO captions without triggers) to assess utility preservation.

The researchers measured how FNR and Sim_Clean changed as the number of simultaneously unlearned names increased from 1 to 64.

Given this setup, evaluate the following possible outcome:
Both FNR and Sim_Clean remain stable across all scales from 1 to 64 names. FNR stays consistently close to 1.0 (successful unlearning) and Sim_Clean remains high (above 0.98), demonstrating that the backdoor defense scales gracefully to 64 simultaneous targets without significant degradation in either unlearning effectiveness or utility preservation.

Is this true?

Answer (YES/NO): YES